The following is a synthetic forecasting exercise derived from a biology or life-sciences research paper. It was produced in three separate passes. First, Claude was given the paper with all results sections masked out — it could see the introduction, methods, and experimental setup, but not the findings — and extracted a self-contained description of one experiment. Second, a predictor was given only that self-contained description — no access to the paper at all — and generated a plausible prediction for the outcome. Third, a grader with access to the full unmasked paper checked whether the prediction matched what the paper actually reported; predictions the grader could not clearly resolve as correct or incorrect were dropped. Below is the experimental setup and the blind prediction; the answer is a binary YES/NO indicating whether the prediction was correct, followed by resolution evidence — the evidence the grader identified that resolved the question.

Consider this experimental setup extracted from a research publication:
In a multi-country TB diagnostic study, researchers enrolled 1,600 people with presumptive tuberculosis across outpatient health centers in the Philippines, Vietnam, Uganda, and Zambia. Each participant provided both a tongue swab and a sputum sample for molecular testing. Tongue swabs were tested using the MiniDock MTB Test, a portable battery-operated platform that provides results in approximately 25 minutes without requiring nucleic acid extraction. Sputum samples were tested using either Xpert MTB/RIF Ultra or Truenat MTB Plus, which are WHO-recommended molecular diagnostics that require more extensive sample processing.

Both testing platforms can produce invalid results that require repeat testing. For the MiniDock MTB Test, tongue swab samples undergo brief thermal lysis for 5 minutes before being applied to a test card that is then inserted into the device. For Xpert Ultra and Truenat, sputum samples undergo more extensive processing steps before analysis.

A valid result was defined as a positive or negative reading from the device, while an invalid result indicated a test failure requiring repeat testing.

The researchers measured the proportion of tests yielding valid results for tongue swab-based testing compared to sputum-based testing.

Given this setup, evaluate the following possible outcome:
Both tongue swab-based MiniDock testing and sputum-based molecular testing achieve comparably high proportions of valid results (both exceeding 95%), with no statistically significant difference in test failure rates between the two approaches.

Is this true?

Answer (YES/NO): NO